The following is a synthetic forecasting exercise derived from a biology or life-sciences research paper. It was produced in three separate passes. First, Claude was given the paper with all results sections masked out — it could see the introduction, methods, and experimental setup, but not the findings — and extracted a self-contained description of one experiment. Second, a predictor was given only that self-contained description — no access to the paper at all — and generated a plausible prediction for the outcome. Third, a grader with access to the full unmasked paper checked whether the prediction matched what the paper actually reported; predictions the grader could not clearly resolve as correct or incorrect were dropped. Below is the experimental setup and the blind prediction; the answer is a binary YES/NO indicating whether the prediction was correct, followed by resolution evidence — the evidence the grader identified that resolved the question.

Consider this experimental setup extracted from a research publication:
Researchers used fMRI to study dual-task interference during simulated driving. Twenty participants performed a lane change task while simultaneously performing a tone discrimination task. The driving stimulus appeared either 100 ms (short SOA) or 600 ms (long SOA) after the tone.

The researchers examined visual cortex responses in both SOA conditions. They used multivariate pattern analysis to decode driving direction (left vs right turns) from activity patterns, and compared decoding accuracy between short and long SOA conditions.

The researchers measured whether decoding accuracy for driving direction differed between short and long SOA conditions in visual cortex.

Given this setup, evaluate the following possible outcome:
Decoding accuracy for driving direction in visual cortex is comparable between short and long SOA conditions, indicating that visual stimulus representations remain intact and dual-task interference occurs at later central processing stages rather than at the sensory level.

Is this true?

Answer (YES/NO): YES